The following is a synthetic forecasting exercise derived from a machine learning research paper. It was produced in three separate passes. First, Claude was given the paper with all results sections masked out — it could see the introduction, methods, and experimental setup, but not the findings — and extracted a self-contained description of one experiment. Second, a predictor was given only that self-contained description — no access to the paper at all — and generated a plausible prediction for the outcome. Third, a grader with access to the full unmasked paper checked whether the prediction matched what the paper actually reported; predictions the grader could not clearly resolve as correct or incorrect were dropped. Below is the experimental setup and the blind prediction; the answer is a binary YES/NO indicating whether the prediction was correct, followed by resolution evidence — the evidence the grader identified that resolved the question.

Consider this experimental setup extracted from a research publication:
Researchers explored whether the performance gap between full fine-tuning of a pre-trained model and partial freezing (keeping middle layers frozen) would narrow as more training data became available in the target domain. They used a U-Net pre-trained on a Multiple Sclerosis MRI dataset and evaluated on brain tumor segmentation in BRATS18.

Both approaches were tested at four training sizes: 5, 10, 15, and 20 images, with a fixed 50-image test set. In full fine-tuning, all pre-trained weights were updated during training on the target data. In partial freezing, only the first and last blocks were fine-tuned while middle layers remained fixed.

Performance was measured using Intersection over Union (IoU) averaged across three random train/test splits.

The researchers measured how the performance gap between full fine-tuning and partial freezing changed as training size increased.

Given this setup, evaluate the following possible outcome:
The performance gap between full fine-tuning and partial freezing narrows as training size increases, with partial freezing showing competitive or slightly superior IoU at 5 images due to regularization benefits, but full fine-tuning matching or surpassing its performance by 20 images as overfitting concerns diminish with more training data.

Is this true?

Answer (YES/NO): NO